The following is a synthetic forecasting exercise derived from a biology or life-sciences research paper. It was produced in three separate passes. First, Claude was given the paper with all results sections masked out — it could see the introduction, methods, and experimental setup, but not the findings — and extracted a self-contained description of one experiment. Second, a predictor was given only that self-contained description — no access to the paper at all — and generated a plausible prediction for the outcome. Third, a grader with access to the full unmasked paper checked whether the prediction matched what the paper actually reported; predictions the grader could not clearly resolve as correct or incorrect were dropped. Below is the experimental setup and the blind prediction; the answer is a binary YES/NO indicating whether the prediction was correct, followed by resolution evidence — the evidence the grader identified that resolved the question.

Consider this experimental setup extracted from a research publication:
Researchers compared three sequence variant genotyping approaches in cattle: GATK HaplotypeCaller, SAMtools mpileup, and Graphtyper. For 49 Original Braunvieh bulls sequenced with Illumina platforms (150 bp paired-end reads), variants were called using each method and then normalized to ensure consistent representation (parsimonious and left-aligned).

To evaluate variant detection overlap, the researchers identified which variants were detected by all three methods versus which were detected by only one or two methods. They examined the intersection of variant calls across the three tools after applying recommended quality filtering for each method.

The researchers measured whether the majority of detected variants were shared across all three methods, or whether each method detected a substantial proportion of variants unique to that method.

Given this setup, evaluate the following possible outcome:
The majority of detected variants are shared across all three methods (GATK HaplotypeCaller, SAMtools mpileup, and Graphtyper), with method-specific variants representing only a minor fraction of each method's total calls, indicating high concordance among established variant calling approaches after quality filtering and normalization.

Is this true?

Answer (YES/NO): NO